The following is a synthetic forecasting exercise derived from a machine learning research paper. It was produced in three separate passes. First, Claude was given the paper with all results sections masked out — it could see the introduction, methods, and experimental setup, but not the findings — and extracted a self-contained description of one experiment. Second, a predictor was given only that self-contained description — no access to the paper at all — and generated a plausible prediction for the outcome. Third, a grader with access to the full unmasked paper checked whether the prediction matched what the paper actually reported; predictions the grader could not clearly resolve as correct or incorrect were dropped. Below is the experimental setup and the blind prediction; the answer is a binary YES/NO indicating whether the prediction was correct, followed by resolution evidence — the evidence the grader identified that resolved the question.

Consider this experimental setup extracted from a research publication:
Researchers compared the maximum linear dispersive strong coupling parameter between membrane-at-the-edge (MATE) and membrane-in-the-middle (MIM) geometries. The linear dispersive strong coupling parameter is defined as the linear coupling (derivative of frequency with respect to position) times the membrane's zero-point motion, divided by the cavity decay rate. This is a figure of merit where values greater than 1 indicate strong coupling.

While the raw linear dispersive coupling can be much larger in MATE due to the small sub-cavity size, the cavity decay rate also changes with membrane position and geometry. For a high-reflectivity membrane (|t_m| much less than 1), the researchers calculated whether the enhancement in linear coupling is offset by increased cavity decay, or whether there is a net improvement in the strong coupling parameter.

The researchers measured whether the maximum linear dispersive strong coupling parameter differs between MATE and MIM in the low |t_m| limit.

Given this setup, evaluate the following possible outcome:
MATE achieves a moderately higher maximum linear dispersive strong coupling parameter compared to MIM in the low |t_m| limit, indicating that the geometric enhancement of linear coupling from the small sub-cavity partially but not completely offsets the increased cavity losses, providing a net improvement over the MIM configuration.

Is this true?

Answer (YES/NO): NO